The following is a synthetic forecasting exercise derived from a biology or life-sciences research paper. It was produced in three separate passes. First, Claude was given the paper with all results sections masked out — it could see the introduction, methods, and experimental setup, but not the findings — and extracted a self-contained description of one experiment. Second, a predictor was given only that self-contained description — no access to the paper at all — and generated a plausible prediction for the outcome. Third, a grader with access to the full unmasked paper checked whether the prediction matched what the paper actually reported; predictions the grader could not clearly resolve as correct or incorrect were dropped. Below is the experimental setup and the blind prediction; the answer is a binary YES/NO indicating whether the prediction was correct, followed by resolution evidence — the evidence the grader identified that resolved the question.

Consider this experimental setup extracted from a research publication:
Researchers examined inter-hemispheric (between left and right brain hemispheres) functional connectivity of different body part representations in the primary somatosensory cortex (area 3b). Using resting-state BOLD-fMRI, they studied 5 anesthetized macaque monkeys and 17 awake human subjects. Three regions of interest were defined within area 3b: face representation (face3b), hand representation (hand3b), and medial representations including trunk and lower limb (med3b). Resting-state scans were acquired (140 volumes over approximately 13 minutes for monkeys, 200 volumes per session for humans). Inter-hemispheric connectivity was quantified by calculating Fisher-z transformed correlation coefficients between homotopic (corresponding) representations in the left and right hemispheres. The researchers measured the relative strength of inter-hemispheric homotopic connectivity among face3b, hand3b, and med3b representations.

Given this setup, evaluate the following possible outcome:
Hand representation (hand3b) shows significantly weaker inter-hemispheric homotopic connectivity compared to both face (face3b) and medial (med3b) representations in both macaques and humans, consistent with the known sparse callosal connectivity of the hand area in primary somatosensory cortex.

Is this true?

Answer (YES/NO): NO